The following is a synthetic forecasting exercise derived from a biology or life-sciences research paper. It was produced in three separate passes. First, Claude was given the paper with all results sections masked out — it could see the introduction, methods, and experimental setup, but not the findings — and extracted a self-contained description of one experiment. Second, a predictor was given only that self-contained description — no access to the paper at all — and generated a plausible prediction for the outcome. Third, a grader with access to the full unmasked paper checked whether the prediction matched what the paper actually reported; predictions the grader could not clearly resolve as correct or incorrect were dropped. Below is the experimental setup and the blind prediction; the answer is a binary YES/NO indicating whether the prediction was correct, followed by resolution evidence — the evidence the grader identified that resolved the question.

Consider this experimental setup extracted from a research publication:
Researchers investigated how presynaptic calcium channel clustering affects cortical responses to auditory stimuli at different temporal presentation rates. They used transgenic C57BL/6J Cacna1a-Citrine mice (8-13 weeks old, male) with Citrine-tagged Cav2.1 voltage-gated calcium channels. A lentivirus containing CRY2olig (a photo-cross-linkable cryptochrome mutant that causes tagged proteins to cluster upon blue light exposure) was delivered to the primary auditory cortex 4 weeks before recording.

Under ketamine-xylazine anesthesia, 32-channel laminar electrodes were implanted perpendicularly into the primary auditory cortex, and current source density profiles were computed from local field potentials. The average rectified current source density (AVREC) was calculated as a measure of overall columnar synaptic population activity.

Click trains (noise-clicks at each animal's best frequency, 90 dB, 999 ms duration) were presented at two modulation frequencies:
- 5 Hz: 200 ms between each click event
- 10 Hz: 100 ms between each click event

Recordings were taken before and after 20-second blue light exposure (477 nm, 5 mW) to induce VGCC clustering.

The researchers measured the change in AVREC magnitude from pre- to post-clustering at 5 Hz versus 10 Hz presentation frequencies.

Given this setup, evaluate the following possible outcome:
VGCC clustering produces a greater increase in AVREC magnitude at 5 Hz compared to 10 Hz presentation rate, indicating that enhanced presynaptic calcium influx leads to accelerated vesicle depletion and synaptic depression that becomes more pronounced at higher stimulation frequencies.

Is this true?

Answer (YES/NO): NO